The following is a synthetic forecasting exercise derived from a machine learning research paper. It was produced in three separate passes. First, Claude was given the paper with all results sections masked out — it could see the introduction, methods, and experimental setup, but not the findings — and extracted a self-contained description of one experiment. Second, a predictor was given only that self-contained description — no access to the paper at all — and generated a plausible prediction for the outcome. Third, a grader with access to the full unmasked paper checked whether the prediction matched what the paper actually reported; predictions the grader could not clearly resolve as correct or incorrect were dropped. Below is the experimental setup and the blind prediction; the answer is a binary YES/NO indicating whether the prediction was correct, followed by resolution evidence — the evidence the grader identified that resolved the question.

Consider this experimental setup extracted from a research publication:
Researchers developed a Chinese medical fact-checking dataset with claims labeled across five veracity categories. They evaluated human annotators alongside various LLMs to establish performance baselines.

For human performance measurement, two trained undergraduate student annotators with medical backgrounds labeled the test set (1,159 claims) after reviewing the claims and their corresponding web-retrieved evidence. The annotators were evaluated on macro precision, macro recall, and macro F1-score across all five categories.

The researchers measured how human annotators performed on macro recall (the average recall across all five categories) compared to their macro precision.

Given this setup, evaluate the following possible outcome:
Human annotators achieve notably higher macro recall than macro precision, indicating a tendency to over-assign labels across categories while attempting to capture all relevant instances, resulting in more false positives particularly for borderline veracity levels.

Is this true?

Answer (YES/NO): YES